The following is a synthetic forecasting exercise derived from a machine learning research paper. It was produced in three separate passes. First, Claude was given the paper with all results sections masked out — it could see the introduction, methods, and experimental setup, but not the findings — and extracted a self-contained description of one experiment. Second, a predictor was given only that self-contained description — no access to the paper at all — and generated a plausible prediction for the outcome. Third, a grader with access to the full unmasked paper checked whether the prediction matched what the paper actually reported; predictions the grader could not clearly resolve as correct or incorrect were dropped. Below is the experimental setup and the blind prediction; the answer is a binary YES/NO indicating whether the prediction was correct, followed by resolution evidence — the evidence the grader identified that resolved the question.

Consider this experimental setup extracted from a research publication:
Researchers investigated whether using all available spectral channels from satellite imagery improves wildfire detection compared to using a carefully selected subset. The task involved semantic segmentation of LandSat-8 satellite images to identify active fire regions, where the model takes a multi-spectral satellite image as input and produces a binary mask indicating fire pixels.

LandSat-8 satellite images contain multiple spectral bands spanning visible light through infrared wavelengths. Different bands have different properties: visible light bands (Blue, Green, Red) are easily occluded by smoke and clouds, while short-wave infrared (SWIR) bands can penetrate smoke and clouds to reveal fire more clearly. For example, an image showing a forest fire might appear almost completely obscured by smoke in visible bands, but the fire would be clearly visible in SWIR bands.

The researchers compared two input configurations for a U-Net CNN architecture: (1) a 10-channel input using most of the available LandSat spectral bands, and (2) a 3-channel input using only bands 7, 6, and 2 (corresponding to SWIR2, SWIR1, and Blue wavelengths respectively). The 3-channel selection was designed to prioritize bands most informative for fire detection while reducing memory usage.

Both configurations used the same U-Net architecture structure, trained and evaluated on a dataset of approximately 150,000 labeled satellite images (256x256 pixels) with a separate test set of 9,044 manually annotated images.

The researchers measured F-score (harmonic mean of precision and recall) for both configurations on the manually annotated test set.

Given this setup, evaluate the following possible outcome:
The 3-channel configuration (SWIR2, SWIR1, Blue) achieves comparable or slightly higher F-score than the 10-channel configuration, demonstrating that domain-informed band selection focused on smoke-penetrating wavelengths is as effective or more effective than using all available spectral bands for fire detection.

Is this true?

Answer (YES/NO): NO